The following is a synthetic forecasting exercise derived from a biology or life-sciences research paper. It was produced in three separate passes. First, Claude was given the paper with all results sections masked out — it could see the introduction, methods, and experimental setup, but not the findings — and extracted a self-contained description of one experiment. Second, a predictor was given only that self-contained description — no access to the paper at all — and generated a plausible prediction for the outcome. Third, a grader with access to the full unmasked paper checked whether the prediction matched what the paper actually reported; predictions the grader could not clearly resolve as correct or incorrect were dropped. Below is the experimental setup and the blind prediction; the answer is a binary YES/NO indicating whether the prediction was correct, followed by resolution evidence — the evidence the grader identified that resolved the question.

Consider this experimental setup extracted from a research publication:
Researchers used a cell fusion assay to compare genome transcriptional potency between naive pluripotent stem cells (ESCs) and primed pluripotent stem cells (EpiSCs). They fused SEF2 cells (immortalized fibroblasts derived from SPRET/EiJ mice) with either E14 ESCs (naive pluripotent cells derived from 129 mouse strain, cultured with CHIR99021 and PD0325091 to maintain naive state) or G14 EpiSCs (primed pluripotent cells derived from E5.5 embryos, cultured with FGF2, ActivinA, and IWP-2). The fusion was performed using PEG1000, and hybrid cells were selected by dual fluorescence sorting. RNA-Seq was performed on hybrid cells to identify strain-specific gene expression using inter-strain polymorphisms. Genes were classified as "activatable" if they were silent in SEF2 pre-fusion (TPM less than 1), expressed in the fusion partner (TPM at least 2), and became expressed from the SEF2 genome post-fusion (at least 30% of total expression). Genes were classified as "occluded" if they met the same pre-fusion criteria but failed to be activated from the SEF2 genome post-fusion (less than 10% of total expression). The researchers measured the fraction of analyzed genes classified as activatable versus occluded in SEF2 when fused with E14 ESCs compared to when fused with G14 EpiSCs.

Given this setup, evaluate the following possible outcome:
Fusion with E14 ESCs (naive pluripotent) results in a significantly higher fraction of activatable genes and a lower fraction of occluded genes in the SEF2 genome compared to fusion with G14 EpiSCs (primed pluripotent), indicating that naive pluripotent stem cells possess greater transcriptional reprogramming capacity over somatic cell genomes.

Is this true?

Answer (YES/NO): YES